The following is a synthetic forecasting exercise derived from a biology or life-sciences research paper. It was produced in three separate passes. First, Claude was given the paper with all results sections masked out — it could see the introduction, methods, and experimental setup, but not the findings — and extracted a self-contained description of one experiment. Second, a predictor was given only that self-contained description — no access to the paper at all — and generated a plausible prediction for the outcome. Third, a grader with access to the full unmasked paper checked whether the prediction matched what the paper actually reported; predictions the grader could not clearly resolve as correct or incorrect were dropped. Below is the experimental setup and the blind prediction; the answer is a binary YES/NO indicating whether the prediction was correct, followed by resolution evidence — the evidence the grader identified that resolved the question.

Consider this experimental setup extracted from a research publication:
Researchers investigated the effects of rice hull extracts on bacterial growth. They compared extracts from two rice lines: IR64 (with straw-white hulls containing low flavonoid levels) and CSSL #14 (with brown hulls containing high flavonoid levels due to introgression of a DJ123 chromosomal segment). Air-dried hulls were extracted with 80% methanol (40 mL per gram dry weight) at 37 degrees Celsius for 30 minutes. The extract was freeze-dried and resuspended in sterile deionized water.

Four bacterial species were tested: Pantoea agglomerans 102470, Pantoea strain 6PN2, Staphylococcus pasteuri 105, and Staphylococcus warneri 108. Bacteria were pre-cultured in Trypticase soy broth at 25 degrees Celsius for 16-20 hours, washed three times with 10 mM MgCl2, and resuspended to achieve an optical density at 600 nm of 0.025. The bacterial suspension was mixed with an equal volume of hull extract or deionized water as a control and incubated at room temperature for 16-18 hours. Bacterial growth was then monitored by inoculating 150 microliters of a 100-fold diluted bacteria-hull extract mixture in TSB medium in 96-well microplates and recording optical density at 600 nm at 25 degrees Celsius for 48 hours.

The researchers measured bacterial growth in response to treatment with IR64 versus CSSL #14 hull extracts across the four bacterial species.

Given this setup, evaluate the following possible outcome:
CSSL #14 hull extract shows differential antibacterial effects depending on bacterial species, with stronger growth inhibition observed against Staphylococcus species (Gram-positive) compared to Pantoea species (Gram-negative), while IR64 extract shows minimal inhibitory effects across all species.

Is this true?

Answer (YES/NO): NO